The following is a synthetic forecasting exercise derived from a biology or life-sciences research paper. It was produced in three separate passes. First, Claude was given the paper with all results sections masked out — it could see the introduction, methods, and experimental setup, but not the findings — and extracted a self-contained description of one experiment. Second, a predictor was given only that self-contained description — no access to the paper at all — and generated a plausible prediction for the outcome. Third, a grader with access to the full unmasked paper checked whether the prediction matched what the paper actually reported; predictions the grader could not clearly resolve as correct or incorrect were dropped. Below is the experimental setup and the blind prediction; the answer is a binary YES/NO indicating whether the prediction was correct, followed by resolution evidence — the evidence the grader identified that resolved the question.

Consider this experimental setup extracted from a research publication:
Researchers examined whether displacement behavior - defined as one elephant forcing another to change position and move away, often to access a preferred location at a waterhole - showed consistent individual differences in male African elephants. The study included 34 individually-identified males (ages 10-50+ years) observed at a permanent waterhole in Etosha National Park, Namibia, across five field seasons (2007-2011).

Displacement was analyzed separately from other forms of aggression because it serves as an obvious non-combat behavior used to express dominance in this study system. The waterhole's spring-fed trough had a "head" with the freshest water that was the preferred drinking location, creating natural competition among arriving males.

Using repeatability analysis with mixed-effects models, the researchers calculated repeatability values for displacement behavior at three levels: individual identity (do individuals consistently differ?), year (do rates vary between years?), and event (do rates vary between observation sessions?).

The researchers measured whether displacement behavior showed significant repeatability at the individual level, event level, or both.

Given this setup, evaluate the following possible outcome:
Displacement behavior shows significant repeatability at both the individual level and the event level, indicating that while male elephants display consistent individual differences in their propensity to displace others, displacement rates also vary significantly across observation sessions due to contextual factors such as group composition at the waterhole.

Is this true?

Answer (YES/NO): YES